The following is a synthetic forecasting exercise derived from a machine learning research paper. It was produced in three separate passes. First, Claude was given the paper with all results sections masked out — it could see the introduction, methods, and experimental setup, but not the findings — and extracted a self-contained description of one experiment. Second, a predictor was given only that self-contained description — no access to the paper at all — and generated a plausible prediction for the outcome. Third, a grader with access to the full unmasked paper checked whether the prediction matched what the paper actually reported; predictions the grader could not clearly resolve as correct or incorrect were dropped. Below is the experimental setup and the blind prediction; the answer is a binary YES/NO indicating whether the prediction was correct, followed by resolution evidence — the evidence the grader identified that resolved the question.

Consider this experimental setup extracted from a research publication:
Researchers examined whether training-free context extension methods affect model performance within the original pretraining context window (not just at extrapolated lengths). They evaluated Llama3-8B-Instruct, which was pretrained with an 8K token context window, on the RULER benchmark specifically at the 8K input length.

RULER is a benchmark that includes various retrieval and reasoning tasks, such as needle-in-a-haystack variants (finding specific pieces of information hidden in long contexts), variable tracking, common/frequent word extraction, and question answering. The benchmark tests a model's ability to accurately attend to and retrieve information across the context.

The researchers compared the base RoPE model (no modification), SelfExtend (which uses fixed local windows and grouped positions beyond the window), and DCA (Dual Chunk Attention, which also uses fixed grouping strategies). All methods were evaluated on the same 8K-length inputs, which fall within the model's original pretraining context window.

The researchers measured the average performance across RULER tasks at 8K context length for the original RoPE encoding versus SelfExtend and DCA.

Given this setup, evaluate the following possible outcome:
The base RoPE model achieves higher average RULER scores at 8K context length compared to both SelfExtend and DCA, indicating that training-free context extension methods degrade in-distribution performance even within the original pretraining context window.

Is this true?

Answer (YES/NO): NO